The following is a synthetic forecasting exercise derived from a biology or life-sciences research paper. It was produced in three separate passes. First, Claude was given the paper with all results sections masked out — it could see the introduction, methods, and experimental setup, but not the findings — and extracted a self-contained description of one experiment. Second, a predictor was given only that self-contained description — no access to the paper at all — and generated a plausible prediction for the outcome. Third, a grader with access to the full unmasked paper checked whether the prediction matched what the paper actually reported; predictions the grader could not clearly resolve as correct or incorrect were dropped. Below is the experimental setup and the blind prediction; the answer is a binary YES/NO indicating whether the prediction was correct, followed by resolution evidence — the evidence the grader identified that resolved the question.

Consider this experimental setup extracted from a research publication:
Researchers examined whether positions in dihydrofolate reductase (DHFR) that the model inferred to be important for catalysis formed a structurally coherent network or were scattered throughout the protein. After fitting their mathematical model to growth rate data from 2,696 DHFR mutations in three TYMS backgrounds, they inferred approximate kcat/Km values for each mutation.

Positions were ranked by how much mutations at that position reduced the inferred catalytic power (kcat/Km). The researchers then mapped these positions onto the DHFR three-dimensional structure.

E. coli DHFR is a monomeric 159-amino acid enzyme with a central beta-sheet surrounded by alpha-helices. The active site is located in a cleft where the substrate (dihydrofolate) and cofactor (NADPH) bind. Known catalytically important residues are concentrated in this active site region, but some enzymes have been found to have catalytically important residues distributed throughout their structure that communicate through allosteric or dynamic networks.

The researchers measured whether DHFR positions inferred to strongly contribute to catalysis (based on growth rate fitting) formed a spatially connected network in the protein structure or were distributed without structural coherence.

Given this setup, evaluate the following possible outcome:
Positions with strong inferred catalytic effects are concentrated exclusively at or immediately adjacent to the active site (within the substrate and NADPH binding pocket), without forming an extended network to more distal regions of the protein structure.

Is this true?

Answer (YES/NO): NO